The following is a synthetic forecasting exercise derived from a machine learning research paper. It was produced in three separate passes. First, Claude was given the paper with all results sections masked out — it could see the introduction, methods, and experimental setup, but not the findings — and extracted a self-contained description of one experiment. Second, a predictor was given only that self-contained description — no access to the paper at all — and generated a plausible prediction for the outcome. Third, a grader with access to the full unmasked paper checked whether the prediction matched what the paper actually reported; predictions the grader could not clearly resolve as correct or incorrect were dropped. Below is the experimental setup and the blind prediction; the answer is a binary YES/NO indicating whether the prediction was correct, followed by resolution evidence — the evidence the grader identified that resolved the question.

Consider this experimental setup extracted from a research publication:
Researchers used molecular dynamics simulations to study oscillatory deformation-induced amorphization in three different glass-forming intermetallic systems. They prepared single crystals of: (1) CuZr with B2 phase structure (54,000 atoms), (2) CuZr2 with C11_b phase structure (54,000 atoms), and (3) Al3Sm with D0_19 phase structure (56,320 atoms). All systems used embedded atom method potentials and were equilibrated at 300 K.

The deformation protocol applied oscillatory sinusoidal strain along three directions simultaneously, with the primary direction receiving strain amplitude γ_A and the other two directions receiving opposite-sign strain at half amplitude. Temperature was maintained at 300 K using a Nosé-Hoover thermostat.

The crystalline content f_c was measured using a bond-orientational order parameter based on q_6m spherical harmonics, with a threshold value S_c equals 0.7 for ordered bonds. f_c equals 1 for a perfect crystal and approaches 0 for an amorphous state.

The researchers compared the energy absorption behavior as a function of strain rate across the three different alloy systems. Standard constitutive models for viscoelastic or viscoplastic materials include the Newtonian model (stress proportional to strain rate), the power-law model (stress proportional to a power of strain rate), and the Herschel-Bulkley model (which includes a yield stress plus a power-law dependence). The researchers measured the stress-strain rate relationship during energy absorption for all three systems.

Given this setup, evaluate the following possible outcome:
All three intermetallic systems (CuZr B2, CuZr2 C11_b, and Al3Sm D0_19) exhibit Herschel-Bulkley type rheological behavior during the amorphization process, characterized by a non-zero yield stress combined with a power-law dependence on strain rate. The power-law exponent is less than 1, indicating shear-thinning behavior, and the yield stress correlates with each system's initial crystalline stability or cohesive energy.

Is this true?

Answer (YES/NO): NO